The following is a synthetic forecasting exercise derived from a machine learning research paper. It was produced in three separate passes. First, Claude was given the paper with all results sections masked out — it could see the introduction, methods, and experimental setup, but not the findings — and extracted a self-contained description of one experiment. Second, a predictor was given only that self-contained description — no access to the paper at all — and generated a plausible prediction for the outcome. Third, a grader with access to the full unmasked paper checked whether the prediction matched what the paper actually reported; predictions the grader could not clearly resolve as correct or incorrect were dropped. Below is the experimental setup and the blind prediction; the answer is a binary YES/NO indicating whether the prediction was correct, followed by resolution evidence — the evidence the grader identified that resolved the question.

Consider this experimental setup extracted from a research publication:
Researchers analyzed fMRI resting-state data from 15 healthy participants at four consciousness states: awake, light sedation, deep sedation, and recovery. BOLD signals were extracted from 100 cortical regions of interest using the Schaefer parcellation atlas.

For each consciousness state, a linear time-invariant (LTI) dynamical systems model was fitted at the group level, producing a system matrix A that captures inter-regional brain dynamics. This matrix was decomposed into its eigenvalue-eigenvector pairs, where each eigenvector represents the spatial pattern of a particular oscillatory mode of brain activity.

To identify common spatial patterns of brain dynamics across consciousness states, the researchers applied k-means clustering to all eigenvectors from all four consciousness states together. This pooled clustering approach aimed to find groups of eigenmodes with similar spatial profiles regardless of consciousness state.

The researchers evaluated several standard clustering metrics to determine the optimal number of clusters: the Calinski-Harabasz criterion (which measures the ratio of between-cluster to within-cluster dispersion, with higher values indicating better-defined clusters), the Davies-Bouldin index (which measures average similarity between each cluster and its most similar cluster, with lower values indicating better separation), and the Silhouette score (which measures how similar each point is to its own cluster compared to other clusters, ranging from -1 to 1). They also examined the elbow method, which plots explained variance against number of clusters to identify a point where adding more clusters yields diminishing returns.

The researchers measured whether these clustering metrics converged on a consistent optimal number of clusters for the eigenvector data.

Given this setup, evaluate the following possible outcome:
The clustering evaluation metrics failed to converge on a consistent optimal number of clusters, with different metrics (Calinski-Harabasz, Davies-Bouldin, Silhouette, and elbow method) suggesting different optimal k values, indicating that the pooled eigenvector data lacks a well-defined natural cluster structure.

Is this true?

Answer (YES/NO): YES